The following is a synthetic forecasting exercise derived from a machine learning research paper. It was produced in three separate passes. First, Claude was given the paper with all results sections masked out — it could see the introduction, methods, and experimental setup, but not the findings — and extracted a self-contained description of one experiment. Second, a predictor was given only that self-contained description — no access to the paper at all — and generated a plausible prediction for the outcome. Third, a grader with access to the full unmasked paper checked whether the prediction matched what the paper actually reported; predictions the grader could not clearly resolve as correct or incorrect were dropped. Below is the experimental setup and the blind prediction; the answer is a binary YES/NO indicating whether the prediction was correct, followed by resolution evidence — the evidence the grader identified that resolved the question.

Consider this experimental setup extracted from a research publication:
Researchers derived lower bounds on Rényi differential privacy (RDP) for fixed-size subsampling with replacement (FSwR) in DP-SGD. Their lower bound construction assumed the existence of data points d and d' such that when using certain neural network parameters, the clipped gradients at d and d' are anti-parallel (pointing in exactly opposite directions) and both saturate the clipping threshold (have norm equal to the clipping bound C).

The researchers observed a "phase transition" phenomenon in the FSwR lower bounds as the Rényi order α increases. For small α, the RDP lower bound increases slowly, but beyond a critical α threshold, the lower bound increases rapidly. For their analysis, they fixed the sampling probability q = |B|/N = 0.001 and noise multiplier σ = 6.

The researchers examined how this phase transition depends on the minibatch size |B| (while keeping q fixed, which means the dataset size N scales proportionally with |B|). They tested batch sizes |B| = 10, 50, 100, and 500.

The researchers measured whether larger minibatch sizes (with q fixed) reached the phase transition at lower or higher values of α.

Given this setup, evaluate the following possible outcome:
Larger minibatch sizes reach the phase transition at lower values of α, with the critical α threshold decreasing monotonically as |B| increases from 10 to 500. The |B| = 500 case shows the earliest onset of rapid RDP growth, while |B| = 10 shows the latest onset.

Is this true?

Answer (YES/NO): YES